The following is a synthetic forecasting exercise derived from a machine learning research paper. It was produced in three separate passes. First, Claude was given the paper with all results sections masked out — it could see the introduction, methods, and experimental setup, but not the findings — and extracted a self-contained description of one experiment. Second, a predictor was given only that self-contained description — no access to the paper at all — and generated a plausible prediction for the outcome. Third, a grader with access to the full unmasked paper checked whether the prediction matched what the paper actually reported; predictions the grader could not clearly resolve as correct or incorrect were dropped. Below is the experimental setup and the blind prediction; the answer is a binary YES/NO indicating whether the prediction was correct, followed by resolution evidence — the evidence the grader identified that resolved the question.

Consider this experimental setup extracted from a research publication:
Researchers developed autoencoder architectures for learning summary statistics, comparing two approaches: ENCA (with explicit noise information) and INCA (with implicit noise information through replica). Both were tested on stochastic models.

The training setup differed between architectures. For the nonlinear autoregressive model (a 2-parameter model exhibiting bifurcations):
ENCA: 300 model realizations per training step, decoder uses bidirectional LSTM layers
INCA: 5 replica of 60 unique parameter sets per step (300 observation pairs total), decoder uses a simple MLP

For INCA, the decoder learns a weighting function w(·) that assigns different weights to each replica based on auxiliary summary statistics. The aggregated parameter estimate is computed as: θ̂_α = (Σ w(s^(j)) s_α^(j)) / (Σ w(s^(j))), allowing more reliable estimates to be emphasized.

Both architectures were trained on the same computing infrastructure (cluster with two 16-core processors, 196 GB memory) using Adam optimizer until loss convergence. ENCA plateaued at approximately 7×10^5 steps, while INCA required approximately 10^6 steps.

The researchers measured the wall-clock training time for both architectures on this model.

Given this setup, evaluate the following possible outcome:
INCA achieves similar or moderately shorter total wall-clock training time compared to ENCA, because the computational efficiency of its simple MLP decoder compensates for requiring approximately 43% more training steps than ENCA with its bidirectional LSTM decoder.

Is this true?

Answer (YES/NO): YES